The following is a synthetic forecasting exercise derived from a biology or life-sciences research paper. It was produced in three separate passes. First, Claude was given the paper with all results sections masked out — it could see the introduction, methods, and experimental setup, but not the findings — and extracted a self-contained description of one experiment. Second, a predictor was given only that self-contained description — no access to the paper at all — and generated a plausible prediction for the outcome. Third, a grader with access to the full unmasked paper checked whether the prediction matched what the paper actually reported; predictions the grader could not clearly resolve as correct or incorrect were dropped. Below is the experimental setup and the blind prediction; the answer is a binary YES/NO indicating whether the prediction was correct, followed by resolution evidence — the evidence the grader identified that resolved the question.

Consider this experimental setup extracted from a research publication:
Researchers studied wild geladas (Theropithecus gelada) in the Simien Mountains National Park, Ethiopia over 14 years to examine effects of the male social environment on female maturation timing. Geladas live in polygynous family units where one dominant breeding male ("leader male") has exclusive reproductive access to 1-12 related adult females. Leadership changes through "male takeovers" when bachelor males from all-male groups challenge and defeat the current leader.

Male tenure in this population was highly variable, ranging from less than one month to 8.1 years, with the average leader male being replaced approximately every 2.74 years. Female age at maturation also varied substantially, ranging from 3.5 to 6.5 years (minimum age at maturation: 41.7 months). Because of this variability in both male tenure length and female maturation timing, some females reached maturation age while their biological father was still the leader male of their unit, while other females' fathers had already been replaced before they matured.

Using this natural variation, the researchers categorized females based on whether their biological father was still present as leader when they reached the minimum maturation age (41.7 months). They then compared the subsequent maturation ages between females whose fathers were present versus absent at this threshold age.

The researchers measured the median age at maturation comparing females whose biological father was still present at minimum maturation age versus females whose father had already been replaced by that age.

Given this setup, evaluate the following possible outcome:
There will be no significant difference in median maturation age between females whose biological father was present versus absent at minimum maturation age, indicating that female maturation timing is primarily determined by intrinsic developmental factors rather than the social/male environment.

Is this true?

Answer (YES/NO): NO